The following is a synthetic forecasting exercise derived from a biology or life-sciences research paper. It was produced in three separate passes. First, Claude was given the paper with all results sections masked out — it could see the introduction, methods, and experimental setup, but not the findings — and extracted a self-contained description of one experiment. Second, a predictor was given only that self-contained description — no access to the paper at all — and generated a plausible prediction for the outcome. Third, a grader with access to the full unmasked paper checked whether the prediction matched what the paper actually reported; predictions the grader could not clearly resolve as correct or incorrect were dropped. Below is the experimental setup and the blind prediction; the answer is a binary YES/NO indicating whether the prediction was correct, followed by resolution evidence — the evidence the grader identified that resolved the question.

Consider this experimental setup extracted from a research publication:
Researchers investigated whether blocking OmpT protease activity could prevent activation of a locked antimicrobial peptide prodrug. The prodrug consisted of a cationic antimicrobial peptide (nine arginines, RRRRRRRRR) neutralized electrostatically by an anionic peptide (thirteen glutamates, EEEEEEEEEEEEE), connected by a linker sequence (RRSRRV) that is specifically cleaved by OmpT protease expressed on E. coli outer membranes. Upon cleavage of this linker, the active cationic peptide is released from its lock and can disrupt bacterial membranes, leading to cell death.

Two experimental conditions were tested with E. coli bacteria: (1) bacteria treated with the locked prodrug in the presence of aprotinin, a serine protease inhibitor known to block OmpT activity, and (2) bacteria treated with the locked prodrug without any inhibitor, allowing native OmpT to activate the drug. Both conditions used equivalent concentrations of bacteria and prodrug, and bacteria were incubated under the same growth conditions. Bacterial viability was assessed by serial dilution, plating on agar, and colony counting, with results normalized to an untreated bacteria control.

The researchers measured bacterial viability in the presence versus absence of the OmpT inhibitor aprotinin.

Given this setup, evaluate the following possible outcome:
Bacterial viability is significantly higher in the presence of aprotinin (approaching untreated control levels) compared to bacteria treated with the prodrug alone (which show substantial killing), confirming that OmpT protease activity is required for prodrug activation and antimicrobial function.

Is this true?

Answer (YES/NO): YES